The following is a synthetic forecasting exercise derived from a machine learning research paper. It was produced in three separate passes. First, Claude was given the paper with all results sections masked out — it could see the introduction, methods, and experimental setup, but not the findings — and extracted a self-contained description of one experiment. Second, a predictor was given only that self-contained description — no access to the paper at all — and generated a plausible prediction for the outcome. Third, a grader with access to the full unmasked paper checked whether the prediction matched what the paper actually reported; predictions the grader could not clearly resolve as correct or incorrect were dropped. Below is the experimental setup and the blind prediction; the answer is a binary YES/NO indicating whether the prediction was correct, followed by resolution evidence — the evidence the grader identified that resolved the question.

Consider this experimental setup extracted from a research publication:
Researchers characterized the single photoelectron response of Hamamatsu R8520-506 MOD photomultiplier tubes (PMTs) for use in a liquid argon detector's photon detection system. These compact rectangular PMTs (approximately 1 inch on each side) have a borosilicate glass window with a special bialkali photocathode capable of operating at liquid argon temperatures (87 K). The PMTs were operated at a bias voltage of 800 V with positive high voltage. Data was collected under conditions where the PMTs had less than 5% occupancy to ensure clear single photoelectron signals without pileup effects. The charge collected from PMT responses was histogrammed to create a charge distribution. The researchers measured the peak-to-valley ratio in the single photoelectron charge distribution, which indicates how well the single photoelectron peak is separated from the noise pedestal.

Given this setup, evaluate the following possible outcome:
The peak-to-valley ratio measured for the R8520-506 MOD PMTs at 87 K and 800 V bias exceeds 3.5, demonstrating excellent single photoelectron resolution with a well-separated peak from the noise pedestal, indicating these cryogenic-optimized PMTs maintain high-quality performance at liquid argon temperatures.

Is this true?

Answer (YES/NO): NO